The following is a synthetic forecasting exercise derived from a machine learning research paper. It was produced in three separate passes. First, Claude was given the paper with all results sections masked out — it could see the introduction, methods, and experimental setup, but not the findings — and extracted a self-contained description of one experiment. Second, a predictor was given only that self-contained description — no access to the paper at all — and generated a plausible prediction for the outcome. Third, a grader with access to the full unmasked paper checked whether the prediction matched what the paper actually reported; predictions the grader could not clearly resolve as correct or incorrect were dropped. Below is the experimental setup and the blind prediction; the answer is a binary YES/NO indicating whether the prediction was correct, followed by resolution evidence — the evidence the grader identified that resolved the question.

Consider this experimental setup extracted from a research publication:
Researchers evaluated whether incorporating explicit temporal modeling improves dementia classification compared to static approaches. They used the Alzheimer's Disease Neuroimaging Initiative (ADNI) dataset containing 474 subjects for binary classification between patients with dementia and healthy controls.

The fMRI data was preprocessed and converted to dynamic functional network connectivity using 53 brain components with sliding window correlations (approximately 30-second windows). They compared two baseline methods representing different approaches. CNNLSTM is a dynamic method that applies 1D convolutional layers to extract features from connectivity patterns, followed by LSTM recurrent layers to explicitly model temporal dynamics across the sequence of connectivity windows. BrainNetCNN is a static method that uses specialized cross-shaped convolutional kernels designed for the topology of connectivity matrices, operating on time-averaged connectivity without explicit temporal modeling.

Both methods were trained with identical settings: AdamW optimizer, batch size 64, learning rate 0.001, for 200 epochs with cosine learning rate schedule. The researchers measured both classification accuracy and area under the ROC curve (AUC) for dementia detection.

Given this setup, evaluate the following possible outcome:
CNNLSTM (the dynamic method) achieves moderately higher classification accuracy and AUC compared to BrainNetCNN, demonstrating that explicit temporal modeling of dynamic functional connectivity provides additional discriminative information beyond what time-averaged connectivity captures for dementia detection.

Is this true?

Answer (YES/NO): NO